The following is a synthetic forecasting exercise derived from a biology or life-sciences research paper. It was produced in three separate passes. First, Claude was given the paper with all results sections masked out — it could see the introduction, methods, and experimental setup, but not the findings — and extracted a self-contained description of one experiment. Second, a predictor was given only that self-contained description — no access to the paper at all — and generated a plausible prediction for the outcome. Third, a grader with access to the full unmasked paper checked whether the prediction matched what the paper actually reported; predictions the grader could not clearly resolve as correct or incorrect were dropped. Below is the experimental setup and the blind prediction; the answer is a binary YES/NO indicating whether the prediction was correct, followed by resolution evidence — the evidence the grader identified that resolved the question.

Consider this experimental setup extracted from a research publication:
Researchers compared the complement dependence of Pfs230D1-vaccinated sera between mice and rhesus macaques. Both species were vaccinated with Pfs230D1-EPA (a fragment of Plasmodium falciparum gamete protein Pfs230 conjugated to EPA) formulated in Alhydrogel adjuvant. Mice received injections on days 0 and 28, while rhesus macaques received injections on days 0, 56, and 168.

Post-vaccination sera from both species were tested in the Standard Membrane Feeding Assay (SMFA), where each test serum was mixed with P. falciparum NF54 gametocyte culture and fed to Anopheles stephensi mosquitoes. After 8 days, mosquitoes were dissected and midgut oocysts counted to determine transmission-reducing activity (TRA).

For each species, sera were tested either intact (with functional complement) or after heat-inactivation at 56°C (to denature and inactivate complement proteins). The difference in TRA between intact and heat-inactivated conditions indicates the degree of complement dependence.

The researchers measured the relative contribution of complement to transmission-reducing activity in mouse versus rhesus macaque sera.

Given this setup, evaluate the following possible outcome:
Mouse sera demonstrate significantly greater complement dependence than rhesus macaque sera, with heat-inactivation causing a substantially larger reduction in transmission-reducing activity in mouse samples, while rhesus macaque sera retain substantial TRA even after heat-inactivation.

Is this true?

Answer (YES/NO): NO